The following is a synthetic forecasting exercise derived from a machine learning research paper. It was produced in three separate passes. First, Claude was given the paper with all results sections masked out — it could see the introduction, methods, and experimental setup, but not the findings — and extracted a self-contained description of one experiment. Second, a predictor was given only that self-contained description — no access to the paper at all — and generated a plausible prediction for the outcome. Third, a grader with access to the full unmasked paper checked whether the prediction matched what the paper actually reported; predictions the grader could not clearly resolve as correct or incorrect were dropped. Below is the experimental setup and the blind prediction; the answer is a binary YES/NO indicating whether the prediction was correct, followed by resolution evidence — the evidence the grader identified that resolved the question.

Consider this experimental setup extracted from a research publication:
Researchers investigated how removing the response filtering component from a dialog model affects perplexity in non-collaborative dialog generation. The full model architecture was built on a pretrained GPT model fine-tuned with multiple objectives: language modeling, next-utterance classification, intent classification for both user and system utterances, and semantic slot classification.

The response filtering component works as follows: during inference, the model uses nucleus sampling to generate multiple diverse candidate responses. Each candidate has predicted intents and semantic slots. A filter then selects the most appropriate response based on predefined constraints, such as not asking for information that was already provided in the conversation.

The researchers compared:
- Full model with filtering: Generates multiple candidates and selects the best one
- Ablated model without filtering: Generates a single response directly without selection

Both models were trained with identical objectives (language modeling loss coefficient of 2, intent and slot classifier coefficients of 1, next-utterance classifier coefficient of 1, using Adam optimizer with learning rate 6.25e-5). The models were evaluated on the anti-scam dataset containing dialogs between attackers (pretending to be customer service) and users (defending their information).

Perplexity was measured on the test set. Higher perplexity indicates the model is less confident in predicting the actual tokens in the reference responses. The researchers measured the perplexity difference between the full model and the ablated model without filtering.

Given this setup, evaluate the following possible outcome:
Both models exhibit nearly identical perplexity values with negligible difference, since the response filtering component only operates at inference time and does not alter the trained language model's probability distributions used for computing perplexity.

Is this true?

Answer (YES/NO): NO